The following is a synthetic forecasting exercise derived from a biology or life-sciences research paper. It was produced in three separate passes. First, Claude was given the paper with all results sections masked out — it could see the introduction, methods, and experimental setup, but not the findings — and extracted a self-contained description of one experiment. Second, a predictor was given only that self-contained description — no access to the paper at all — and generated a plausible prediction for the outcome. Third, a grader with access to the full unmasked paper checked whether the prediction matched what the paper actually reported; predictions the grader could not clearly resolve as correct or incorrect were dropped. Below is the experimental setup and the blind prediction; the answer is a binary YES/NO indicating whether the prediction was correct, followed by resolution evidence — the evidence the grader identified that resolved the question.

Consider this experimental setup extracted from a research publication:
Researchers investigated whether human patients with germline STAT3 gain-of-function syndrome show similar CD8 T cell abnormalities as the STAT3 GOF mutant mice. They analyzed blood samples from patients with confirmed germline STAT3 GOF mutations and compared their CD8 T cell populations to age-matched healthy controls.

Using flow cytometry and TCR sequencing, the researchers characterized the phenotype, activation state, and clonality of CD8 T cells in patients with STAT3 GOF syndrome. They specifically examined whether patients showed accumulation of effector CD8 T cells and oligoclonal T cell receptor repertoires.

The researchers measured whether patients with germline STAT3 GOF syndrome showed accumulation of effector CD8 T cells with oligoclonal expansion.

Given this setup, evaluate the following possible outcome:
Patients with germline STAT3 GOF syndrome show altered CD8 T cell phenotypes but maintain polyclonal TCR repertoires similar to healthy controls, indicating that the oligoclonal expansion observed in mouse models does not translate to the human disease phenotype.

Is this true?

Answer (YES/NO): NO